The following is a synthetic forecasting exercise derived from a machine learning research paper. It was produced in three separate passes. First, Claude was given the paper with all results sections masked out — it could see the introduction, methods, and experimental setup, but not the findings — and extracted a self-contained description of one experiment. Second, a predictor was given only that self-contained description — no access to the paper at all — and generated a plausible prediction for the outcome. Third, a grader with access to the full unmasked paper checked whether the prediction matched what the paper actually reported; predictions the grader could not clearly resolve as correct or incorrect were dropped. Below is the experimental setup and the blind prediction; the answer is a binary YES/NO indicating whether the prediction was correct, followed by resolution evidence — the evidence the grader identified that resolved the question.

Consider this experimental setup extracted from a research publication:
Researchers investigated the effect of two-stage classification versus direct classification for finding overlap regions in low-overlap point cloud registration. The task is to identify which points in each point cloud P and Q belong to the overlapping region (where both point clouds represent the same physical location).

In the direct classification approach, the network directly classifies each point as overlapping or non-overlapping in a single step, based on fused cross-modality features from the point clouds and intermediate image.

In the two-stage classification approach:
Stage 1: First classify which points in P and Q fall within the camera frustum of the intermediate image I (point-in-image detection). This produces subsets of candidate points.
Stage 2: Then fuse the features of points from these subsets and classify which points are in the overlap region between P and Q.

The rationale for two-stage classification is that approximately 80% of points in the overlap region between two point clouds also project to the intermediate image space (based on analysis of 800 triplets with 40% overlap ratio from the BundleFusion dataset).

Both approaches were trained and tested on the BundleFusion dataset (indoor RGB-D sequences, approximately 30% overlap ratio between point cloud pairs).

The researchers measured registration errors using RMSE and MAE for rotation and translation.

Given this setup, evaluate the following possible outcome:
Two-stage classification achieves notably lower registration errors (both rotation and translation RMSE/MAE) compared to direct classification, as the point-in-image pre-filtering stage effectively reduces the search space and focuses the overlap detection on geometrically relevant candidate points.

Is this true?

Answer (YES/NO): YES